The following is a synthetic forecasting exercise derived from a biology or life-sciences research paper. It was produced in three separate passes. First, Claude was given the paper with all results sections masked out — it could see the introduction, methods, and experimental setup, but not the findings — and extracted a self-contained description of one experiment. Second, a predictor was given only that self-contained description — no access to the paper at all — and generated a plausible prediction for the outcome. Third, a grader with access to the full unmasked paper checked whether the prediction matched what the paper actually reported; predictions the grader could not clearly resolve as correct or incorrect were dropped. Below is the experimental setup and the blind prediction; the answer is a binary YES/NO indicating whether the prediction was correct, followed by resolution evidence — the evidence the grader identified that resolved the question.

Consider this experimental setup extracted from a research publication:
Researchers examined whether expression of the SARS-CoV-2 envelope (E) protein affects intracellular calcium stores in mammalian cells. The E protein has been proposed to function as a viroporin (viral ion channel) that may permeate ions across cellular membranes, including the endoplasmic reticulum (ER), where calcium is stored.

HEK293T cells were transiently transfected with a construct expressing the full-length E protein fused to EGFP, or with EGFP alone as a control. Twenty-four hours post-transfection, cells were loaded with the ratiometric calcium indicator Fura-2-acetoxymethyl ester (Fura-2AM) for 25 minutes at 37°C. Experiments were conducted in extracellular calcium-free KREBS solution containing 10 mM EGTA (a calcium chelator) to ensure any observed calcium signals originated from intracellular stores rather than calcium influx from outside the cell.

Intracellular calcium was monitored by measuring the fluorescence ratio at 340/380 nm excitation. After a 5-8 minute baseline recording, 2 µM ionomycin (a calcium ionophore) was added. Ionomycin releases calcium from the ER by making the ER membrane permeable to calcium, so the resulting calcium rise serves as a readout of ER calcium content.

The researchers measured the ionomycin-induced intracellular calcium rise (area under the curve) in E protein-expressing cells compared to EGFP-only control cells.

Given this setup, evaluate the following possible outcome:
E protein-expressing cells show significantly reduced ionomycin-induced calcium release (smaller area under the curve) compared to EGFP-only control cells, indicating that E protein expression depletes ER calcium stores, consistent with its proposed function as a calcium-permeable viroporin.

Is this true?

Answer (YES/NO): YES